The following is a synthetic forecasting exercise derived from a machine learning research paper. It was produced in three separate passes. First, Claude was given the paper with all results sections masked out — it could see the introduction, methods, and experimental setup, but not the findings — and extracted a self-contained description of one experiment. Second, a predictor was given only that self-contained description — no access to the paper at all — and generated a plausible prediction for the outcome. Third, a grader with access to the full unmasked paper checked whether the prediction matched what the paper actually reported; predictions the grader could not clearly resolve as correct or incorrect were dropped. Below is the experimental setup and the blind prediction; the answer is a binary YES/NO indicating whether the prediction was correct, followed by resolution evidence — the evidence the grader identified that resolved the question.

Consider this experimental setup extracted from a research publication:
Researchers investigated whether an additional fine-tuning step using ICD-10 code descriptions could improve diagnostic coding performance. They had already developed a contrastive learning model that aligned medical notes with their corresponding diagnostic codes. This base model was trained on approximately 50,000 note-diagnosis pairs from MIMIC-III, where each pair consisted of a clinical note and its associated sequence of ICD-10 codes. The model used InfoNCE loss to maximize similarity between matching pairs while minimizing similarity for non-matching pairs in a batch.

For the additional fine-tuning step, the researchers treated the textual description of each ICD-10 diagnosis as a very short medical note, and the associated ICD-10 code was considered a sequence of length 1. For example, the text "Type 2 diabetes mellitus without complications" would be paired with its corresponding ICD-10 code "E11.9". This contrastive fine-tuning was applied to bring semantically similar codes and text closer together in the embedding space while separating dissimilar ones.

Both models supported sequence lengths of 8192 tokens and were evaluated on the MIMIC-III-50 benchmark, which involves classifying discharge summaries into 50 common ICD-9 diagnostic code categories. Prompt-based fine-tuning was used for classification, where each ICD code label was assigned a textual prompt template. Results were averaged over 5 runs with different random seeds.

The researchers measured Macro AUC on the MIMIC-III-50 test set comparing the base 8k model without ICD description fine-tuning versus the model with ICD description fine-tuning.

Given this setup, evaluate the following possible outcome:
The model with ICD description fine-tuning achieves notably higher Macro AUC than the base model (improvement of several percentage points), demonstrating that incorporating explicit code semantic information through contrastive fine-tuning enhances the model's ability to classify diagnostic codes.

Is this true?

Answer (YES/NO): NO